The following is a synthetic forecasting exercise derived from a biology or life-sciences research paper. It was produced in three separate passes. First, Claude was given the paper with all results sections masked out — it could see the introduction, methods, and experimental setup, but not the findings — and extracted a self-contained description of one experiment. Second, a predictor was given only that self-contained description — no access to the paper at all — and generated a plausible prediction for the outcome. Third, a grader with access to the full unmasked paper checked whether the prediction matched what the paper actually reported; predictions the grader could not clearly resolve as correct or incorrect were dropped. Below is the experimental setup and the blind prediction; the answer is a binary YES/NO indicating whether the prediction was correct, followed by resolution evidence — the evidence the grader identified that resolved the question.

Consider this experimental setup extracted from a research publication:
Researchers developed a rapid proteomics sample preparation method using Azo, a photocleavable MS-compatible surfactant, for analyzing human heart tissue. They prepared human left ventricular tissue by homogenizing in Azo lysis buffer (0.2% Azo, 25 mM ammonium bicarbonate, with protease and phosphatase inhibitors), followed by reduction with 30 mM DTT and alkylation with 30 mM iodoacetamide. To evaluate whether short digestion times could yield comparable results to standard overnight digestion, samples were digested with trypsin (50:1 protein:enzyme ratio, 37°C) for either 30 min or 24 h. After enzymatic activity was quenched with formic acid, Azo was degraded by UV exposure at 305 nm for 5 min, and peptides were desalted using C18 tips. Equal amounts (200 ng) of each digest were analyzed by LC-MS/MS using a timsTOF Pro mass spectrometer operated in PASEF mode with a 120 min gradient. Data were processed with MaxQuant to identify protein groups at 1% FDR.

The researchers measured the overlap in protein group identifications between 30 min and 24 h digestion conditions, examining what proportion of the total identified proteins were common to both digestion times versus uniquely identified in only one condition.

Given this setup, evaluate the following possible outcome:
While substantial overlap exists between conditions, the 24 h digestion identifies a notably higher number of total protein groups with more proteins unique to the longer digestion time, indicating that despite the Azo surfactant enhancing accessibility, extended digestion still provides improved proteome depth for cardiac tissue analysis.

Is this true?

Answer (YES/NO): NO